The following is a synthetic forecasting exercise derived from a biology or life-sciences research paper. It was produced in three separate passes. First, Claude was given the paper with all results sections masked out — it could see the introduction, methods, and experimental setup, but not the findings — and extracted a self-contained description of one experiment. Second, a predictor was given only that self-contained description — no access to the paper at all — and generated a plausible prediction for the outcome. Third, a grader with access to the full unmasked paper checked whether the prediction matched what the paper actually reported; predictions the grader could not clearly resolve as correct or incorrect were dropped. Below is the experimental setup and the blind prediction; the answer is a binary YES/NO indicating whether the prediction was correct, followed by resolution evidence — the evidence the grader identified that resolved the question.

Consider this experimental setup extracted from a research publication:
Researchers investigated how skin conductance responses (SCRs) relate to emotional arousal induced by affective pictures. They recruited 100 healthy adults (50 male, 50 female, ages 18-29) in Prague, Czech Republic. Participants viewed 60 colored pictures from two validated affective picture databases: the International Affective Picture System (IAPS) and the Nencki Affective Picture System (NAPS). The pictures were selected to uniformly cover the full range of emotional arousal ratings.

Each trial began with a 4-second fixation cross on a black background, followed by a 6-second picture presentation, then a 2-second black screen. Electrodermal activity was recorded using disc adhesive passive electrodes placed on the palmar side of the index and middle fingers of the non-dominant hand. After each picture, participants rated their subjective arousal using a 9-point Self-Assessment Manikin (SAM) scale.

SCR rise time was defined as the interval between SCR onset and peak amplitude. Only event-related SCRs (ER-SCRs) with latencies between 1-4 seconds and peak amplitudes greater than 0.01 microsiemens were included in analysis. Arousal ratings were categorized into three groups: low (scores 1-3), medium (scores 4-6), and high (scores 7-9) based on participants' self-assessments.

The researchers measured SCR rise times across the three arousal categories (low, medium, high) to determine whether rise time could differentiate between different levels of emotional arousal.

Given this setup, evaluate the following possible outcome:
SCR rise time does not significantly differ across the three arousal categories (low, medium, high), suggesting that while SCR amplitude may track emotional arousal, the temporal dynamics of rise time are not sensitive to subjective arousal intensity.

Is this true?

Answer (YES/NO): NO